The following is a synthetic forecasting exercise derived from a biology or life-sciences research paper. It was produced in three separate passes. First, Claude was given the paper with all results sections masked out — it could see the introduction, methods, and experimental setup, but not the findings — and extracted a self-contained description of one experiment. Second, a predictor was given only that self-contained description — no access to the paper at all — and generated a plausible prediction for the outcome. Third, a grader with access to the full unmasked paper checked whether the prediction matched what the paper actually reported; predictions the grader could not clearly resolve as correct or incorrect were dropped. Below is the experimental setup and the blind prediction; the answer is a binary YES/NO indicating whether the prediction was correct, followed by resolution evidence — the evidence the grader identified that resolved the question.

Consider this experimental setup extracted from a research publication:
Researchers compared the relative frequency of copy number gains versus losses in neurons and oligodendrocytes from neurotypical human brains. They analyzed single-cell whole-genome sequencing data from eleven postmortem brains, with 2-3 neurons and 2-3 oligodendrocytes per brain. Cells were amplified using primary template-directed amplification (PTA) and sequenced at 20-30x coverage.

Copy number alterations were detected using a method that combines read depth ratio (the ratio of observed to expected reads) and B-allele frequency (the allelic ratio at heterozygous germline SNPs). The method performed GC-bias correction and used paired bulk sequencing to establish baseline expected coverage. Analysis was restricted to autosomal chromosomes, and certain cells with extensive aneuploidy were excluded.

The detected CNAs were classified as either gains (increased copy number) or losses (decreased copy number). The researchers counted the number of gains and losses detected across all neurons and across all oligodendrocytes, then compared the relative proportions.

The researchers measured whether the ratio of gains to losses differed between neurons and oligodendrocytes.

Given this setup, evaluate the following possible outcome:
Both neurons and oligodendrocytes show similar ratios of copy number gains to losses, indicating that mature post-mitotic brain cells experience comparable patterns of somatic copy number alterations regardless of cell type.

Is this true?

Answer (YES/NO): NO